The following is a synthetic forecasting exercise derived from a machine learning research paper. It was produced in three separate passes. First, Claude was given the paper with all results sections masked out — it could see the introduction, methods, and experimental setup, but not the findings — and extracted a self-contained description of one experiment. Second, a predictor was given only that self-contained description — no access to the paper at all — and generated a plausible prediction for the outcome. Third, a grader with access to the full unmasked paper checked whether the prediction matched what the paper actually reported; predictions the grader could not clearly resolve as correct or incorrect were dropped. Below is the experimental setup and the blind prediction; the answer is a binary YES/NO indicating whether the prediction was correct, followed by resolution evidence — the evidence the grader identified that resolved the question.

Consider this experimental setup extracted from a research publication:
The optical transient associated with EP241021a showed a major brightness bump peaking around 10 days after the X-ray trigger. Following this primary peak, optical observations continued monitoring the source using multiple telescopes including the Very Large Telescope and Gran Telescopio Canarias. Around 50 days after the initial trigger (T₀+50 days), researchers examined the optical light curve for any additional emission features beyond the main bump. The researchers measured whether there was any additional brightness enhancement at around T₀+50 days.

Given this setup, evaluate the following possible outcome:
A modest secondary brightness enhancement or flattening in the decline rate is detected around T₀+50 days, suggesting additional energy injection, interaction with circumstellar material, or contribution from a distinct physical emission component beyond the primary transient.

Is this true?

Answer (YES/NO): NO